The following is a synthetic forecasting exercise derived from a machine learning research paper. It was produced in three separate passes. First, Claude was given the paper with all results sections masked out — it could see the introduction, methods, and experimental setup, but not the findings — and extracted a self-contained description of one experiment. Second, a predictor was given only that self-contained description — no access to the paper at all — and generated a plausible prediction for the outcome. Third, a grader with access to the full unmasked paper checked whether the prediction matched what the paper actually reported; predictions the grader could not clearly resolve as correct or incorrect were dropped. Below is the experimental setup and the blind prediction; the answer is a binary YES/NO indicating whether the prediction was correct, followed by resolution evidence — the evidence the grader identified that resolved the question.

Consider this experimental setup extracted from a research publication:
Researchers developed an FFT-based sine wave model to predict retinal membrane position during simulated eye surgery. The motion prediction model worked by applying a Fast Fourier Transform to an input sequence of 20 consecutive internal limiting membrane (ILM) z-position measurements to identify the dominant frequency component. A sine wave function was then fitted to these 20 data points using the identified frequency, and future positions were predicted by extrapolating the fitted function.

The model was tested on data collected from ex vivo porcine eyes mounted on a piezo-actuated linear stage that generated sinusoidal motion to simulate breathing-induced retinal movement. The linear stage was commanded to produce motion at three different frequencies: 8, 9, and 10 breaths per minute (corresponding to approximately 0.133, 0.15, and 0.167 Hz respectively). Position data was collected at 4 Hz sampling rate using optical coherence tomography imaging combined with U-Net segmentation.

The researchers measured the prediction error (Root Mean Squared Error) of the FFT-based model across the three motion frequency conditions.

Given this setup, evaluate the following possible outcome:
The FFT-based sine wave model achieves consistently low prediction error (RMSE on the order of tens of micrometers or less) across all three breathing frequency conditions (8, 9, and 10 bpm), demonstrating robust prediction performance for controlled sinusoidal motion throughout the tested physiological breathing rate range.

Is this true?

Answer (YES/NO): NO